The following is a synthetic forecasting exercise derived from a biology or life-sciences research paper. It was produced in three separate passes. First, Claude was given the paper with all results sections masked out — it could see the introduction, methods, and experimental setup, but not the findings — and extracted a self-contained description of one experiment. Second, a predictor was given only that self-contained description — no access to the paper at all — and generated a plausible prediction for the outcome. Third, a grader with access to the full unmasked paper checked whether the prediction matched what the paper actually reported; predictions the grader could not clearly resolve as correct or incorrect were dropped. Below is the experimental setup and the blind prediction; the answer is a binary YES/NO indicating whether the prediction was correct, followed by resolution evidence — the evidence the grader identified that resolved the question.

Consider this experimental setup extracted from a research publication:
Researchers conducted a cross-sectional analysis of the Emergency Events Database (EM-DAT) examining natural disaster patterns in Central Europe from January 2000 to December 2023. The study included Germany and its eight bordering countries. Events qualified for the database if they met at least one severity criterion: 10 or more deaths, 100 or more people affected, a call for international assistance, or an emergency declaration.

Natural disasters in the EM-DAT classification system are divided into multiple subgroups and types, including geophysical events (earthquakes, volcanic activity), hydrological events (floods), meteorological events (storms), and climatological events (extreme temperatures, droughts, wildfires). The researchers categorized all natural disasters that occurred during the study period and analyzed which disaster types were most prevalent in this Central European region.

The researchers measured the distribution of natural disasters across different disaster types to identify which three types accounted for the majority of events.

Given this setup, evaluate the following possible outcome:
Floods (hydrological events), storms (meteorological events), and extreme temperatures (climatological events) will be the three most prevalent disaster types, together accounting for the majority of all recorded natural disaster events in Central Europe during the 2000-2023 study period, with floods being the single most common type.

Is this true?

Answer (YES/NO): NO